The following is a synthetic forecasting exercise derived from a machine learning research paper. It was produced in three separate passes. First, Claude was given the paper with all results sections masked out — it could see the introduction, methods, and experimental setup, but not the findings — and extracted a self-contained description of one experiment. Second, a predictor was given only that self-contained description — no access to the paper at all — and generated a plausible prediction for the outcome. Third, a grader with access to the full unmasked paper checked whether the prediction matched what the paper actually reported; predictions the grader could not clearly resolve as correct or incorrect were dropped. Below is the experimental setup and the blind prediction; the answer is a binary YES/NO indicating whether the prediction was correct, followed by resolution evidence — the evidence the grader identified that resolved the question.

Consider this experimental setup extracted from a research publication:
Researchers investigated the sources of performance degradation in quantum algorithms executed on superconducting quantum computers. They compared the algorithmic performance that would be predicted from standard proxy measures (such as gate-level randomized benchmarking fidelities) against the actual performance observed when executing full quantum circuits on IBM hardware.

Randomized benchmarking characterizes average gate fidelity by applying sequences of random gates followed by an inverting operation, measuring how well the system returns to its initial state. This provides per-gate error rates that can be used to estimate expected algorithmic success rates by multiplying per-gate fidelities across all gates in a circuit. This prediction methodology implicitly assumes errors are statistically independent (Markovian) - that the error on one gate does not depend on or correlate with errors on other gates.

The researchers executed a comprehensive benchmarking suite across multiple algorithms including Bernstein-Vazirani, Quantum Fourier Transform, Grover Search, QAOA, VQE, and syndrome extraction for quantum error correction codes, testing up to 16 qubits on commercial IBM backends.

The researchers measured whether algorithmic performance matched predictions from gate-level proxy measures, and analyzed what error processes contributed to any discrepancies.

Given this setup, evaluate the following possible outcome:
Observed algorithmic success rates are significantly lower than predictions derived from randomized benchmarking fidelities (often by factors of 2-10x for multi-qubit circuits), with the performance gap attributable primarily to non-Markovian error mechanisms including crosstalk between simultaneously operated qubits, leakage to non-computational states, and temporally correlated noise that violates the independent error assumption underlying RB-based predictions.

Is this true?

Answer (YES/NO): NO